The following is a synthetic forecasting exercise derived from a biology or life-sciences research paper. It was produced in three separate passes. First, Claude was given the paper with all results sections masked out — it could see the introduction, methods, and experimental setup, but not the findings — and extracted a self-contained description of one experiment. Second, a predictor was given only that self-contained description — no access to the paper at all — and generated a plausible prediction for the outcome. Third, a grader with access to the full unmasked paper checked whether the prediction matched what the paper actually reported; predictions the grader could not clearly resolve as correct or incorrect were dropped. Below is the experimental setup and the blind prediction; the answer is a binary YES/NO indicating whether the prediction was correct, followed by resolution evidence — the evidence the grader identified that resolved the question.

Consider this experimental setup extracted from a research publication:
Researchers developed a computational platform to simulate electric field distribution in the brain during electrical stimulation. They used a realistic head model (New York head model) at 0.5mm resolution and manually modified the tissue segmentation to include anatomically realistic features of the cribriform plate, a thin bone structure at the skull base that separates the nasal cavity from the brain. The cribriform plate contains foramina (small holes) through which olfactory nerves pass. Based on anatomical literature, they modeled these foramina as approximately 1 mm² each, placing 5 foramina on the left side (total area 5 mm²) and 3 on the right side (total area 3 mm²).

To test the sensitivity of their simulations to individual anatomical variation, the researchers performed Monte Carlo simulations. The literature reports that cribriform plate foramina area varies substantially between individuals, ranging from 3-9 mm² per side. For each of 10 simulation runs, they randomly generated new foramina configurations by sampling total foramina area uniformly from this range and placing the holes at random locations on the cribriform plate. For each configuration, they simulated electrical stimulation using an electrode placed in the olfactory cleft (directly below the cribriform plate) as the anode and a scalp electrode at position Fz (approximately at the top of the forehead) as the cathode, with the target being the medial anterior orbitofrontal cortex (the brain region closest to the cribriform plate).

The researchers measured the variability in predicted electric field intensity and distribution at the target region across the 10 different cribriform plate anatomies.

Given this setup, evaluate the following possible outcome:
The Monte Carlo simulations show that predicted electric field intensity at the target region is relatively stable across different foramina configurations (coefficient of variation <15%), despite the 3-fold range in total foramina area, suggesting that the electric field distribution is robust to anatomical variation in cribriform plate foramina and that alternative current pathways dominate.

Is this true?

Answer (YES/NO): NO